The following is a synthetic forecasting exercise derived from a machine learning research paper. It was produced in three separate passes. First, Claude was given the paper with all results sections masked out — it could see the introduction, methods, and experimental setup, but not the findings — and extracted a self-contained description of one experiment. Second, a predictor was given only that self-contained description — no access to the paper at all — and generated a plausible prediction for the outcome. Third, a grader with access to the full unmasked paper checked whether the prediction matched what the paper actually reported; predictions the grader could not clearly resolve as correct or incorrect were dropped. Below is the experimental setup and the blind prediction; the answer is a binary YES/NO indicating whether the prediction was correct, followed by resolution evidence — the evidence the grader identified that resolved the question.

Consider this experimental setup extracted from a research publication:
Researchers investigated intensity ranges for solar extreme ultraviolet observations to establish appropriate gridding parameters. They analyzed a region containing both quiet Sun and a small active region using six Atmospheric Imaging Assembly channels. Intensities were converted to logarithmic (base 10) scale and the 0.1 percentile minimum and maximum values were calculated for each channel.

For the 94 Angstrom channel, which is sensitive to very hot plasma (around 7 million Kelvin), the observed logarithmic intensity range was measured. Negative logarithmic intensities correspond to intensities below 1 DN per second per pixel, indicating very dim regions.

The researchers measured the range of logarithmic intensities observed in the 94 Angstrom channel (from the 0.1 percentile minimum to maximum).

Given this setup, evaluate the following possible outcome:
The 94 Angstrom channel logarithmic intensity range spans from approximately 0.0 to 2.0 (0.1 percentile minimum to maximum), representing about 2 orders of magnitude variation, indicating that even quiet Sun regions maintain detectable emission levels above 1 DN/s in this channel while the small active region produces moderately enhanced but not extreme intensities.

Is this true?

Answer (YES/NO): NO